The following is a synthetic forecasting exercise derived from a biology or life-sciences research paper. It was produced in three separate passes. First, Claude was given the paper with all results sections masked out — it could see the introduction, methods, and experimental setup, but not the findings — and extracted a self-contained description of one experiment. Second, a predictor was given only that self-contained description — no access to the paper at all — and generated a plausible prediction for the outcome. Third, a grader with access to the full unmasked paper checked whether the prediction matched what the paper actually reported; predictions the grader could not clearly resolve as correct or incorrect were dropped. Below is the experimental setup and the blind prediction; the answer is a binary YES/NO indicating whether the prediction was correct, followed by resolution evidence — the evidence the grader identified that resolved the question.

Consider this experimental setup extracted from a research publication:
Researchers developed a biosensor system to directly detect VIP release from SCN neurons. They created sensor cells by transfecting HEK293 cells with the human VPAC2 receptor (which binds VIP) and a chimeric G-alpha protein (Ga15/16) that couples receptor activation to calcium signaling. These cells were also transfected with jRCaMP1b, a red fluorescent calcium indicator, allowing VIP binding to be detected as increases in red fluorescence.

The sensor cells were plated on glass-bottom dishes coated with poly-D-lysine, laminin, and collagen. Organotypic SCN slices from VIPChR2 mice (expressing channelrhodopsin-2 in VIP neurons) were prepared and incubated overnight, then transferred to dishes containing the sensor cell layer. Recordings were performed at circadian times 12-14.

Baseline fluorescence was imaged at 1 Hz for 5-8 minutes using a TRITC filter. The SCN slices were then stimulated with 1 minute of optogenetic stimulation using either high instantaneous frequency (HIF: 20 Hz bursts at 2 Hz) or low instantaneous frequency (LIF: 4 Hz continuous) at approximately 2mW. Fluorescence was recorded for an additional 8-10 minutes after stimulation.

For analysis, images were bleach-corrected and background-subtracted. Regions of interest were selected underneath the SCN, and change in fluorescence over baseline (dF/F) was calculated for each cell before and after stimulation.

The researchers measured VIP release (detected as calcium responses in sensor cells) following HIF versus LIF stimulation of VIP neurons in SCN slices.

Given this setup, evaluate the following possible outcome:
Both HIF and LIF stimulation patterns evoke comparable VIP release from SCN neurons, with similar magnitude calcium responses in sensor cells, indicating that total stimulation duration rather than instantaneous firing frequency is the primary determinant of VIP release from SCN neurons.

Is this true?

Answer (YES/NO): NO